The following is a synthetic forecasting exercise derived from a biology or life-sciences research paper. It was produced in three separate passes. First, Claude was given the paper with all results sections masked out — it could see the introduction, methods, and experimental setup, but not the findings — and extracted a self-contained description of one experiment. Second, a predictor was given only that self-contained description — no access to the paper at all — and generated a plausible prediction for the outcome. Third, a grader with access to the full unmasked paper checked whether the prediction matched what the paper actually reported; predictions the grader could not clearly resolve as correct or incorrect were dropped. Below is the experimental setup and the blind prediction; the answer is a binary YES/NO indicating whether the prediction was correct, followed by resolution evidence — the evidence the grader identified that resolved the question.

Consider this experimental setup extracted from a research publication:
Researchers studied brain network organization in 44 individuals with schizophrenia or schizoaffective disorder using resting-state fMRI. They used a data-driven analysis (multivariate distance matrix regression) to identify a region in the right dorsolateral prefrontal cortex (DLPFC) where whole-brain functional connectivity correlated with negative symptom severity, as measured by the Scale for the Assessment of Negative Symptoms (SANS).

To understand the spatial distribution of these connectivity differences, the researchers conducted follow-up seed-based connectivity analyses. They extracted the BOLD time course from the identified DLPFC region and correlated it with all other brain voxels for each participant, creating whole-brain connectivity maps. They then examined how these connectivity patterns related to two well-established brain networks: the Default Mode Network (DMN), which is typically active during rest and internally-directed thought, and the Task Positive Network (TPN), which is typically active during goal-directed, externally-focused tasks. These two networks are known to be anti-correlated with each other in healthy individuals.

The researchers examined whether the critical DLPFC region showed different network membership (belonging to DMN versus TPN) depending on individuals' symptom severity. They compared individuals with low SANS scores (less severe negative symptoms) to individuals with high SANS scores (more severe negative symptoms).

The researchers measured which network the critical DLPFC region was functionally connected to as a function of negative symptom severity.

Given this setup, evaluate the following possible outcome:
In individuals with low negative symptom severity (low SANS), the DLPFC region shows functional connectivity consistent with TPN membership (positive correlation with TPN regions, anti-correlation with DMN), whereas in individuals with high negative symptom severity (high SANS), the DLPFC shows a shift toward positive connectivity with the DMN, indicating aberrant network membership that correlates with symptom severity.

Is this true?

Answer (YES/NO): NO